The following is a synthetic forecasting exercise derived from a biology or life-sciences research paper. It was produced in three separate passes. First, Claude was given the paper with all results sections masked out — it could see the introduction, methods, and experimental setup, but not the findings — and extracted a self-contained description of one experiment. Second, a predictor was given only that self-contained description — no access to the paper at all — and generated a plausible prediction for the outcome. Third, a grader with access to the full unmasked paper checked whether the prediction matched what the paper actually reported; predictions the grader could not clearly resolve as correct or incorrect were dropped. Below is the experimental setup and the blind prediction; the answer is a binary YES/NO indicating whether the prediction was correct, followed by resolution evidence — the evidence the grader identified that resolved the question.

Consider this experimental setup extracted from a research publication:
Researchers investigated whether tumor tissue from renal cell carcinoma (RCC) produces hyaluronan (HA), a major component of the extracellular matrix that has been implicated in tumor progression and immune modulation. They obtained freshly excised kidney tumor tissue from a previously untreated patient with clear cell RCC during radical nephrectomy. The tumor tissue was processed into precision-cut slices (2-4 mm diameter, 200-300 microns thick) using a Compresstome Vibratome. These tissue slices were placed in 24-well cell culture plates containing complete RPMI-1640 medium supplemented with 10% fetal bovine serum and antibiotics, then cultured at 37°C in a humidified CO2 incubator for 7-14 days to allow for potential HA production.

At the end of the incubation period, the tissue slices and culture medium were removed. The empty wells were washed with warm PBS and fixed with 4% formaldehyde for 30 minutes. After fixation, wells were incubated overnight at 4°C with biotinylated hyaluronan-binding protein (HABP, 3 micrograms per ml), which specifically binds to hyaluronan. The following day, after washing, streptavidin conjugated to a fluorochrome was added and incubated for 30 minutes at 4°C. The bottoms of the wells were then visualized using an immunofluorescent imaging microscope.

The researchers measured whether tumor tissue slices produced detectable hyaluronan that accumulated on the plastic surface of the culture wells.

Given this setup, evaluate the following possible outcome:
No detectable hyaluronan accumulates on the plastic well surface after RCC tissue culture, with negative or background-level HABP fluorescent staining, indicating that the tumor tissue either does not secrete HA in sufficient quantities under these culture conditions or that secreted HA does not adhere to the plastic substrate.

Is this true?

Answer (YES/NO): NO